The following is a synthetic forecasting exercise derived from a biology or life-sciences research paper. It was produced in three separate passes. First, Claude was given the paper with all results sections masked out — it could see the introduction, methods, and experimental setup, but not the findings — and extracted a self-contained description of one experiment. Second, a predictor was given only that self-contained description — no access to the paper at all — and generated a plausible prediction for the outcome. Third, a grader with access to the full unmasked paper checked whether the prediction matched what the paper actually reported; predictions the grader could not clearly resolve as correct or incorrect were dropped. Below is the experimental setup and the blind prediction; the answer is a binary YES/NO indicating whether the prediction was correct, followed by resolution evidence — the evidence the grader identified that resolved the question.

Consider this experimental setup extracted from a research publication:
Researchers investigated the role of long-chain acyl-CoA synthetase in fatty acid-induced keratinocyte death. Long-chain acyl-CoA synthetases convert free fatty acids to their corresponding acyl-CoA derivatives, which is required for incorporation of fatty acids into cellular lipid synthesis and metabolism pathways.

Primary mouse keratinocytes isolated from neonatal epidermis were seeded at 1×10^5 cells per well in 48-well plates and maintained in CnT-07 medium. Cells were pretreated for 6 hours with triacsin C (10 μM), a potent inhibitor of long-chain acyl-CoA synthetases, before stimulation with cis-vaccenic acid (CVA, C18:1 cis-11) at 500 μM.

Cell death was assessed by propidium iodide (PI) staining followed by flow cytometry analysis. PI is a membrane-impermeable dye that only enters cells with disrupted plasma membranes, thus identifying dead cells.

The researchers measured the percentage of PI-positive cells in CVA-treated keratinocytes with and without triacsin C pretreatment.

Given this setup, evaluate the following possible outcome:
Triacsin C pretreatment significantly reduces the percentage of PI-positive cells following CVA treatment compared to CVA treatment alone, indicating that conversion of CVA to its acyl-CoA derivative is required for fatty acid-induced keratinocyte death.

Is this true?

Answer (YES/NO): NO